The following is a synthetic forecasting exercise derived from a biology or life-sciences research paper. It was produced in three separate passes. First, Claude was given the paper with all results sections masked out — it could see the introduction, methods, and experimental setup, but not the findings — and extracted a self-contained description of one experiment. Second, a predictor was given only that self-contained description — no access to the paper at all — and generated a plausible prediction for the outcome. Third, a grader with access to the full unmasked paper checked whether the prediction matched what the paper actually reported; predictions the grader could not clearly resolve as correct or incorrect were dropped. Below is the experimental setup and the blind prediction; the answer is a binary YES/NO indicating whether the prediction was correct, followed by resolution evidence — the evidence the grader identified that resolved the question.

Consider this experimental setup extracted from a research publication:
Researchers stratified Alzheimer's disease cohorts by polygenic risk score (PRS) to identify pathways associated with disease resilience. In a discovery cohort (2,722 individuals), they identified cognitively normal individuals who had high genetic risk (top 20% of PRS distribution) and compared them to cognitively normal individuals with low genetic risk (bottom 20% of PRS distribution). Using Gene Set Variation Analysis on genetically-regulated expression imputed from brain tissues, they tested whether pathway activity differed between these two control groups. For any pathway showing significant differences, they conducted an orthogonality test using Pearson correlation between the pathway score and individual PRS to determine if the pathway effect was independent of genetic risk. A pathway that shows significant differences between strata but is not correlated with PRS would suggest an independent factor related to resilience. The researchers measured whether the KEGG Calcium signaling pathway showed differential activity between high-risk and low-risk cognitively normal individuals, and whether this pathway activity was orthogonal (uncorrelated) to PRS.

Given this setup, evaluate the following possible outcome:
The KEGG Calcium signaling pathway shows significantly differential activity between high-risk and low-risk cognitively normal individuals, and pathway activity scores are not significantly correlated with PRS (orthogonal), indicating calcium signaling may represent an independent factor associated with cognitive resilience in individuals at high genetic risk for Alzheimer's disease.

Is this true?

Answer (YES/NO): YES